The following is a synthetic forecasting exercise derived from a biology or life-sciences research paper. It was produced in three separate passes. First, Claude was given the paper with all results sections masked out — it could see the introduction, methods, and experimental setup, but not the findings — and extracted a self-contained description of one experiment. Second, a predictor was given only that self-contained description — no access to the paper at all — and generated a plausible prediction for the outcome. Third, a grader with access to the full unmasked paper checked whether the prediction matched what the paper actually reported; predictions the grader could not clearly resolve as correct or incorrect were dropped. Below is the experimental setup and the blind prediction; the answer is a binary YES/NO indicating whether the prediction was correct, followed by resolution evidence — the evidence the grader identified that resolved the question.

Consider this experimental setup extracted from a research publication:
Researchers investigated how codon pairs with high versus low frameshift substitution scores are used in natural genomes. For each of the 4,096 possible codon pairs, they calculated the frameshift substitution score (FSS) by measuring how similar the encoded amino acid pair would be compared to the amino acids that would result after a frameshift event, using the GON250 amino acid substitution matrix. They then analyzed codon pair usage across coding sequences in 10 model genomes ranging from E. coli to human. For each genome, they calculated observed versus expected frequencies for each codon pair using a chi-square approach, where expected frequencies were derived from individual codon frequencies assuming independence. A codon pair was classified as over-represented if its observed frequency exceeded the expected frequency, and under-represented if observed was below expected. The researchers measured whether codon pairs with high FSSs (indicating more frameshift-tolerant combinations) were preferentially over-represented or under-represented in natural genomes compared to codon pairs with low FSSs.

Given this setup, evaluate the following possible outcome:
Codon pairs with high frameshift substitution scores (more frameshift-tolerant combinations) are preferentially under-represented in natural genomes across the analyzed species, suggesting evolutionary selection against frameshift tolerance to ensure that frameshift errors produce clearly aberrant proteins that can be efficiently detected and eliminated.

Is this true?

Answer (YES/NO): NO